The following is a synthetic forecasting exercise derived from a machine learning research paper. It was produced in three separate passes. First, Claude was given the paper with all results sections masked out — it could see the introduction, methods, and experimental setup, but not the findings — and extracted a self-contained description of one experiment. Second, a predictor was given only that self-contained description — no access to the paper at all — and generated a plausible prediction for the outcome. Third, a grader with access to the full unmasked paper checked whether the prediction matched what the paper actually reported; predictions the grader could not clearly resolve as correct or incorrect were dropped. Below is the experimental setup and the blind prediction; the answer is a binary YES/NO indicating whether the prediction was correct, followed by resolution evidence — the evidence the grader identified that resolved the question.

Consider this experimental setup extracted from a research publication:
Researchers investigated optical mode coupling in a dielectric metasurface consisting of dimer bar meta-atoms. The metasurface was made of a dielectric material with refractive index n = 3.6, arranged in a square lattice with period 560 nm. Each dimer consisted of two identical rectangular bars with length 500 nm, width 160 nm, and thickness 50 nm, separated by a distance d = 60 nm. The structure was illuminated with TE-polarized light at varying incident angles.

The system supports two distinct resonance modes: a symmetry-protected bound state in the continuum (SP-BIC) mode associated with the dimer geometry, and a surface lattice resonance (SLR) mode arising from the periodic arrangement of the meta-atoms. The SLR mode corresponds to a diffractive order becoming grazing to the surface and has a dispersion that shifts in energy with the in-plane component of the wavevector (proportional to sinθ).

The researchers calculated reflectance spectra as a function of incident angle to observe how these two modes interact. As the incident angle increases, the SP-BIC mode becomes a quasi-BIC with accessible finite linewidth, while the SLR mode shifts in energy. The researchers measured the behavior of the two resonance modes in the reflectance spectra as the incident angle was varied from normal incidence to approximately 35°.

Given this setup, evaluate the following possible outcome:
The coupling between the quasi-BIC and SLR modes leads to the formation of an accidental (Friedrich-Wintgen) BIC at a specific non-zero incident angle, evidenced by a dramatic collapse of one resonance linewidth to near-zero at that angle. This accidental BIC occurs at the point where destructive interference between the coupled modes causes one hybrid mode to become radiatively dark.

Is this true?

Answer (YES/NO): YES